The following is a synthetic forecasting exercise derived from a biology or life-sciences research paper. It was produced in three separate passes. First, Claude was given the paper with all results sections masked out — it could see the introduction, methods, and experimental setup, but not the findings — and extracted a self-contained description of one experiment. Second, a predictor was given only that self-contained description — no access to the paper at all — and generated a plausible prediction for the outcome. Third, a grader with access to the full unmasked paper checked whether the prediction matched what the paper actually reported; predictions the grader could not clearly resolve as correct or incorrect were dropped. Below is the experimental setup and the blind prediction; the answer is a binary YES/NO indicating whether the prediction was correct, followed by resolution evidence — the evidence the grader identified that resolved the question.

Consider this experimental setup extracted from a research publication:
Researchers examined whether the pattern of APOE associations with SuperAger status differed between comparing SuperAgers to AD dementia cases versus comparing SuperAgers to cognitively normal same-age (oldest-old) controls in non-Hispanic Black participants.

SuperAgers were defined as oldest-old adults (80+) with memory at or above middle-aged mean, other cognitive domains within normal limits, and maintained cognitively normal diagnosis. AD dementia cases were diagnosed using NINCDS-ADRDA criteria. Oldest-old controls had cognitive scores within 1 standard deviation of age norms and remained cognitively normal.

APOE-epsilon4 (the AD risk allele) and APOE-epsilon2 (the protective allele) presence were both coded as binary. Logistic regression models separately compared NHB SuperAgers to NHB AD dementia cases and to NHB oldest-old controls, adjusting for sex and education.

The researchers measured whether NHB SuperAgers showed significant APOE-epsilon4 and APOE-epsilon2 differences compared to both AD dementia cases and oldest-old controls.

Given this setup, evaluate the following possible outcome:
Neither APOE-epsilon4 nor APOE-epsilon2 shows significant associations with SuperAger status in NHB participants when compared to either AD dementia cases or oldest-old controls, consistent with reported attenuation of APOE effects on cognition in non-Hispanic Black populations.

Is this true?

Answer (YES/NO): NO